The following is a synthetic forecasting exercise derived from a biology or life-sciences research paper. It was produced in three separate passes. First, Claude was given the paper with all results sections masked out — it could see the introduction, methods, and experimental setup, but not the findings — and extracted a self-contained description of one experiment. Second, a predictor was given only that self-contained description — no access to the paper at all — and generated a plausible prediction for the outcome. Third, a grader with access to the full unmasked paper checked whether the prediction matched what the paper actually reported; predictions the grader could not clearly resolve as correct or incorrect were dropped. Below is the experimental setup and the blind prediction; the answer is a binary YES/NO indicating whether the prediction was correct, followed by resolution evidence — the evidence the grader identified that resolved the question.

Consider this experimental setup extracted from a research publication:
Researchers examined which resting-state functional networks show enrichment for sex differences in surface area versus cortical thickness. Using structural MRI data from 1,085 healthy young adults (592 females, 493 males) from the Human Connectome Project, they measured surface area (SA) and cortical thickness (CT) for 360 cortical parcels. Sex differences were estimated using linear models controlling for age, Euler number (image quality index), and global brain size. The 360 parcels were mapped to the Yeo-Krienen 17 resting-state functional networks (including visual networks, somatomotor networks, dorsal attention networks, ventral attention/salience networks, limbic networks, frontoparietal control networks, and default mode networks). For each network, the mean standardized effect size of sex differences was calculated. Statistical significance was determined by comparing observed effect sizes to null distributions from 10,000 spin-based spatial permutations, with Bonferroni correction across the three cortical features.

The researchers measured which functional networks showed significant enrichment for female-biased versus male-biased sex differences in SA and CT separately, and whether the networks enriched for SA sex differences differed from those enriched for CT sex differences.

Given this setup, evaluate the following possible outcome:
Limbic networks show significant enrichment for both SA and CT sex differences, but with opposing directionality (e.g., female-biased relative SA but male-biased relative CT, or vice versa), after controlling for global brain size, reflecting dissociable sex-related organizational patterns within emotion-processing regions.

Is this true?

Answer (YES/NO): NO